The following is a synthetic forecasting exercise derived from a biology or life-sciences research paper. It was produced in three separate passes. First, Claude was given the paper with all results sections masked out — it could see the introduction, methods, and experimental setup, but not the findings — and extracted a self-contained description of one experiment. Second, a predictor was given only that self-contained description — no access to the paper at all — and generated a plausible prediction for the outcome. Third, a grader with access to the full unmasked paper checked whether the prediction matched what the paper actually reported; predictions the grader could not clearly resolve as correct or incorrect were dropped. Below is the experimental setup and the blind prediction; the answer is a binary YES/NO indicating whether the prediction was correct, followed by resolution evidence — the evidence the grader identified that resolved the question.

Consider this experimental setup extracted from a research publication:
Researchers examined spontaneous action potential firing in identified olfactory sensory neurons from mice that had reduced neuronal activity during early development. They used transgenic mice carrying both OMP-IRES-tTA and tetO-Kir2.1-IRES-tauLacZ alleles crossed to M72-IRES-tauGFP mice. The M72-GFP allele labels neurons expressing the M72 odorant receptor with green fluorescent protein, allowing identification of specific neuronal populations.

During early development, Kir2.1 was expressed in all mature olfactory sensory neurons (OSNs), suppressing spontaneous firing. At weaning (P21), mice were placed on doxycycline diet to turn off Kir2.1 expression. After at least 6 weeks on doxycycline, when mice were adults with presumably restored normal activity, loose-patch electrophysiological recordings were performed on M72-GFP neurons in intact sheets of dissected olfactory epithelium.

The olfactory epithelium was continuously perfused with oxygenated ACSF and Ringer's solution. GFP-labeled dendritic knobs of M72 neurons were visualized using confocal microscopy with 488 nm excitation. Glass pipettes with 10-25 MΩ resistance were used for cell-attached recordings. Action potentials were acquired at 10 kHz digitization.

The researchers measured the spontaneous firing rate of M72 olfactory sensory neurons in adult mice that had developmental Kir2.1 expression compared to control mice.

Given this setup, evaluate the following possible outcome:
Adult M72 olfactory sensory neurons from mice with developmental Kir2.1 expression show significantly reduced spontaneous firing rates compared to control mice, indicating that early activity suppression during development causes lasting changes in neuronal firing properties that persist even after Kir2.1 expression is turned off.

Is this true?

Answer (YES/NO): NO